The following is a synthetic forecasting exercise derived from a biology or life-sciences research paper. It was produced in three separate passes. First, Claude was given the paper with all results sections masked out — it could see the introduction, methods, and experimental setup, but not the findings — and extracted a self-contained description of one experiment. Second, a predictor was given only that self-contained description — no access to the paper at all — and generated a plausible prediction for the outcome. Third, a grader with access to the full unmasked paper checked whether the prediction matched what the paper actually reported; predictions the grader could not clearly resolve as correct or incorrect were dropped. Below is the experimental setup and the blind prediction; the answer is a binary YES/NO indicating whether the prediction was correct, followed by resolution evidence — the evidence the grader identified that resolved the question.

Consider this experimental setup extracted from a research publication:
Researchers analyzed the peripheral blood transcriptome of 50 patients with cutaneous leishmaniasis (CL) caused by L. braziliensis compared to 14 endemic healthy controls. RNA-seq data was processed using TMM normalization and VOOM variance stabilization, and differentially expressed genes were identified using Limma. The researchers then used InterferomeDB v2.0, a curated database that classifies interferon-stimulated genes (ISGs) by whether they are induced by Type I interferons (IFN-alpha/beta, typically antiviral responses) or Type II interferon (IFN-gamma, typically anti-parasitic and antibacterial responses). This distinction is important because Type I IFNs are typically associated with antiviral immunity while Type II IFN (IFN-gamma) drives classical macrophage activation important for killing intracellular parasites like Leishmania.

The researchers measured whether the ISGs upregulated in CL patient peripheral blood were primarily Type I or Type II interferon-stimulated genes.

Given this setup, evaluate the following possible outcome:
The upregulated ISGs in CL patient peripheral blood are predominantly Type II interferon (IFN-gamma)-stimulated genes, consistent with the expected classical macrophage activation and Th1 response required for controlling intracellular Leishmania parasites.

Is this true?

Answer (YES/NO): YES